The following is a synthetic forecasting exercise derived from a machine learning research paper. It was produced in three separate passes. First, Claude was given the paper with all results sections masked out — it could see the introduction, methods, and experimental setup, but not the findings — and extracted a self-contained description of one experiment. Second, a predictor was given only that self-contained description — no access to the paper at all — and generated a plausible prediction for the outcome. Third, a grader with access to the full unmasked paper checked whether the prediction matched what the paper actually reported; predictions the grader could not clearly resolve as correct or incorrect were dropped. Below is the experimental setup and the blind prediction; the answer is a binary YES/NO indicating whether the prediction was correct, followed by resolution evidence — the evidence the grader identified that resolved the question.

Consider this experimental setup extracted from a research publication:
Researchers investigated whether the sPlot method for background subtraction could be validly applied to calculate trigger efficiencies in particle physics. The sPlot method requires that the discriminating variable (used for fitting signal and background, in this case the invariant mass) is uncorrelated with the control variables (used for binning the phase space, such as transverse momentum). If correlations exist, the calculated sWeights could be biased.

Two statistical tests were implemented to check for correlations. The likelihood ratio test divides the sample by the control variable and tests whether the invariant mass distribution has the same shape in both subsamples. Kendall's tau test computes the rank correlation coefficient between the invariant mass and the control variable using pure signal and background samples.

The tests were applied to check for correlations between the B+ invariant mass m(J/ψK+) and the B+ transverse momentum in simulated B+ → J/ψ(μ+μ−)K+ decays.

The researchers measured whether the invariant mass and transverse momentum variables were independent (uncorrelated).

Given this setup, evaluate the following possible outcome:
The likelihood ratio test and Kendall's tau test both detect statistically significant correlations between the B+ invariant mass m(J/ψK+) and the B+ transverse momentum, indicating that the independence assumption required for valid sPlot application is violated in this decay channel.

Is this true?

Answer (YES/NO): YES